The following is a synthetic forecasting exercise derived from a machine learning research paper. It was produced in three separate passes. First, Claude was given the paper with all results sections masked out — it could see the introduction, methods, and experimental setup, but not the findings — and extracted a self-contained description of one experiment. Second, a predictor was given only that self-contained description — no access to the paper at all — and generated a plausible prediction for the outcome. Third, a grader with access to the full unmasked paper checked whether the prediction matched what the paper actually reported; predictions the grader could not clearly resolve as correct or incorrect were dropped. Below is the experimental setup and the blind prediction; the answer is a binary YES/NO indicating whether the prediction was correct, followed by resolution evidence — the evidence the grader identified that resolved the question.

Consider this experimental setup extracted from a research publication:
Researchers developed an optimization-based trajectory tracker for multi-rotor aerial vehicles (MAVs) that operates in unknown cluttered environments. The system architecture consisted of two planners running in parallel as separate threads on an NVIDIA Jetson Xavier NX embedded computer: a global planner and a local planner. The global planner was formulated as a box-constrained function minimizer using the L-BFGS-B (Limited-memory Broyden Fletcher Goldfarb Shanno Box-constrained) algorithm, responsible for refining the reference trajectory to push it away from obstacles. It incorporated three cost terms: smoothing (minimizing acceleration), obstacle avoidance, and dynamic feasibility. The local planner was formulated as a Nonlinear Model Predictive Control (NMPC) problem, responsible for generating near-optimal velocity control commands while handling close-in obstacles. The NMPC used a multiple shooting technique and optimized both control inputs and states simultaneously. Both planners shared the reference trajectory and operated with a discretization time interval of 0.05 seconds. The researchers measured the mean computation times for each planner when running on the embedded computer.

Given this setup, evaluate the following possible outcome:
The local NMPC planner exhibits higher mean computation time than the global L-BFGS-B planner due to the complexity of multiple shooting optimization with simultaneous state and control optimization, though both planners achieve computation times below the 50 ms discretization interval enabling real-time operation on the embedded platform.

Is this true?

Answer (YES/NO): NO